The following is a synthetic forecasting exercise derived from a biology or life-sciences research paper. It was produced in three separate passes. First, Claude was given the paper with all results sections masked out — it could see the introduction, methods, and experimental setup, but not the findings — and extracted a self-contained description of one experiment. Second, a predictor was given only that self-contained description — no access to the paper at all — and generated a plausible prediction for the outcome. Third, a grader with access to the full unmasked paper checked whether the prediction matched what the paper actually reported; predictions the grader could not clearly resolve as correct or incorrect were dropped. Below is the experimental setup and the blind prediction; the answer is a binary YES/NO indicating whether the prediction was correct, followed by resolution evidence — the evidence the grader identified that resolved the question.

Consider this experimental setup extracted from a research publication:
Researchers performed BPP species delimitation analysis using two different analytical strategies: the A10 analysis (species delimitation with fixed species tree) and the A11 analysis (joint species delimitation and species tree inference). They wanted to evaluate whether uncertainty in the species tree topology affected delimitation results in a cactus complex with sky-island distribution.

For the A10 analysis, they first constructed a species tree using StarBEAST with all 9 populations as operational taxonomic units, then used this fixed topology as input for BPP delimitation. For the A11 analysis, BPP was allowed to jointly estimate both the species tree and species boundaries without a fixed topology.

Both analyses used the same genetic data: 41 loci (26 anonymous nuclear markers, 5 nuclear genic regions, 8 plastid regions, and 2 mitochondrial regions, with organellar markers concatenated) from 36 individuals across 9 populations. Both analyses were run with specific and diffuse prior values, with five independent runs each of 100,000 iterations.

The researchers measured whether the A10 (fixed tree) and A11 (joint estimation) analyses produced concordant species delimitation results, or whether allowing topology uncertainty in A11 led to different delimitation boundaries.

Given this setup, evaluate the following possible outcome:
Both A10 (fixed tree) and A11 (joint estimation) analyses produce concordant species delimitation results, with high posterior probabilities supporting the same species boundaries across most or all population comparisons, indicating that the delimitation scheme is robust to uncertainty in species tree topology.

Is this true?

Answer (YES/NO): NO